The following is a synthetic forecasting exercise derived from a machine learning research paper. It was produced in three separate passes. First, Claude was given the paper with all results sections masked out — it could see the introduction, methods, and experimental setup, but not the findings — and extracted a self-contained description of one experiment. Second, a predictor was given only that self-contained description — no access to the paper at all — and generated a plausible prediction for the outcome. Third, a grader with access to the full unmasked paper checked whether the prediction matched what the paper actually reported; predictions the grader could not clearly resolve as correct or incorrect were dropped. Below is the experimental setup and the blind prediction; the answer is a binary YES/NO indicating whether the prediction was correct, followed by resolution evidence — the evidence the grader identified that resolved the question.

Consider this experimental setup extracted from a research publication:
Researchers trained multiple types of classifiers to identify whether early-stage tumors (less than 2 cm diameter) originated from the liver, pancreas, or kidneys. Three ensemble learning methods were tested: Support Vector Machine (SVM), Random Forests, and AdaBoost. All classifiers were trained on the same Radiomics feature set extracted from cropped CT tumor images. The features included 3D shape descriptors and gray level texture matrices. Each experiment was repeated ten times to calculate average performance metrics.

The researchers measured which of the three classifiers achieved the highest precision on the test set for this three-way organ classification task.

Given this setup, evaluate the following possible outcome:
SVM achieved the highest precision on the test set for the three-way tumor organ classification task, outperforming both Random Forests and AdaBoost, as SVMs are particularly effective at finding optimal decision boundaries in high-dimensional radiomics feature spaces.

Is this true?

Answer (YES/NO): NO